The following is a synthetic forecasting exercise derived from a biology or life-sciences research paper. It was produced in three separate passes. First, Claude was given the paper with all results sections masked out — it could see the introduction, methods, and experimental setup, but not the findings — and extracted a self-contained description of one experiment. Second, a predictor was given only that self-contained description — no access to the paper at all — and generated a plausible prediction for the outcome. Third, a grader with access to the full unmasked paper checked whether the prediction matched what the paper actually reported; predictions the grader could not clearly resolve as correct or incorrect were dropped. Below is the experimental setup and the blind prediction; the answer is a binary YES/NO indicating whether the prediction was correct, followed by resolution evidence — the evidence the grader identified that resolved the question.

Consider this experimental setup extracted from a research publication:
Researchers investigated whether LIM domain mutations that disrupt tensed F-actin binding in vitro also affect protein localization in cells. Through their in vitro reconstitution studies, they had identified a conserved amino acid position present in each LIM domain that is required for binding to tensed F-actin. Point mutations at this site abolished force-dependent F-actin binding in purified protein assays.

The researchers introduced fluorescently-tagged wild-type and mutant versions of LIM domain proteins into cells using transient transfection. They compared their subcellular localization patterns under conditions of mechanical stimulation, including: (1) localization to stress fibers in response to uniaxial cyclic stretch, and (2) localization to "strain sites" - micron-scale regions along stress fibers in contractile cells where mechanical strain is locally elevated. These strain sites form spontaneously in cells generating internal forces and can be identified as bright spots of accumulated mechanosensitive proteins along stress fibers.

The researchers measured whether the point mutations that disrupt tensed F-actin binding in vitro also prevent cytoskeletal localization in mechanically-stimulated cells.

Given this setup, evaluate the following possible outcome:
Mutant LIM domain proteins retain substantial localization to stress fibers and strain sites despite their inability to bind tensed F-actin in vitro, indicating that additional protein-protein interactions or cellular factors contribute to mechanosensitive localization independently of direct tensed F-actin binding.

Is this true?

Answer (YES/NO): NO